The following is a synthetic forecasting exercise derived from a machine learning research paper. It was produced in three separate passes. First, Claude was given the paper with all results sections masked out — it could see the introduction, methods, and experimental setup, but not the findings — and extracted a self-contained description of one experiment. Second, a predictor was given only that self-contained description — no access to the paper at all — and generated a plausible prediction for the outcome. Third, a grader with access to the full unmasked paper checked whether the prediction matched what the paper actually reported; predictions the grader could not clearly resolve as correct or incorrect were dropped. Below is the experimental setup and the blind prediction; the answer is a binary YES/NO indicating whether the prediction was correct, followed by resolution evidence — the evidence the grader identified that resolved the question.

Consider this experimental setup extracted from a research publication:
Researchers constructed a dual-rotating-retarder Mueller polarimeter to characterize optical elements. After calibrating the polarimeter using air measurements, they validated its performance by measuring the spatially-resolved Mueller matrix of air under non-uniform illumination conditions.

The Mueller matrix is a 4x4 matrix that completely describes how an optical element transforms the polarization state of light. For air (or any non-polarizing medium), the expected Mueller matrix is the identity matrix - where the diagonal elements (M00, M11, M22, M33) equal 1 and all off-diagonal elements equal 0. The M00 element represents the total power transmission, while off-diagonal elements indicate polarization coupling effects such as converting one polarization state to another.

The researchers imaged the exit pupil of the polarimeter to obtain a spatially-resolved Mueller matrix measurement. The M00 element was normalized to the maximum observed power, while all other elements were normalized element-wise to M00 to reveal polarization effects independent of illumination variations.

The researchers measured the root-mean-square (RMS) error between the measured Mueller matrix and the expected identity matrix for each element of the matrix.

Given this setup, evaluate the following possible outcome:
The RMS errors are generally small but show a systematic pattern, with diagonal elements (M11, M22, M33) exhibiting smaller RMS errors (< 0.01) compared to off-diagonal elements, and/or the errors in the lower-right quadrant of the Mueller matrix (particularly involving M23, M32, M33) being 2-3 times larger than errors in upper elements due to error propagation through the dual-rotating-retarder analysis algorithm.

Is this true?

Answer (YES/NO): NO